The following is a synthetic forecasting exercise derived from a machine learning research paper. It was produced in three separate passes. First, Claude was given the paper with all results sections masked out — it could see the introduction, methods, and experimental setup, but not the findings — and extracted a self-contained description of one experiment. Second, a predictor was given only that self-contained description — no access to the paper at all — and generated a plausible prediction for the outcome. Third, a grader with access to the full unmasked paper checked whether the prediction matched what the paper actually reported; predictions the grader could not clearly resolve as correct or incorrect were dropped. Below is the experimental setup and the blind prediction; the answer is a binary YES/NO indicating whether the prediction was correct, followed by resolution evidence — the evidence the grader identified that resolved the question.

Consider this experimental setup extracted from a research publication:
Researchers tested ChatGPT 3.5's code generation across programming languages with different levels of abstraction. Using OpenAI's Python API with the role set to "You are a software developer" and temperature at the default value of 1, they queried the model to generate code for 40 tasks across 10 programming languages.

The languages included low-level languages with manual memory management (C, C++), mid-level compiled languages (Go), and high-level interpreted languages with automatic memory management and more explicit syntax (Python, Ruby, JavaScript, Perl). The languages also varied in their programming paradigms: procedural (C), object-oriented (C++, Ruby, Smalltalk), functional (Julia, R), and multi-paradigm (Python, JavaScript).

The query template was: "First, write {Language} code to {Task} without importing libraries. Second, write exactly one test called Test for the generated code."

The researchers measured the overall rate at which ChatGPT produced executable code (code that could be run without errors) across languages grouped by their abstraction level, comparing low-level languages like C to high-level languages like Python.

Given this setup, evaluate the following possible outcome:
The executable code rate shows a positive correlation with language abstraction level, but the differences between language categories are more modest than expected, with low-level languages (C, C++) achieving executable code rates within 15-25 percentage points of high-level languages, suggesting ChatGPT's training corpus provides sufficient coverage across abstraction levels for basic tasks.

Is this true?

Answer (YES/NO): NO